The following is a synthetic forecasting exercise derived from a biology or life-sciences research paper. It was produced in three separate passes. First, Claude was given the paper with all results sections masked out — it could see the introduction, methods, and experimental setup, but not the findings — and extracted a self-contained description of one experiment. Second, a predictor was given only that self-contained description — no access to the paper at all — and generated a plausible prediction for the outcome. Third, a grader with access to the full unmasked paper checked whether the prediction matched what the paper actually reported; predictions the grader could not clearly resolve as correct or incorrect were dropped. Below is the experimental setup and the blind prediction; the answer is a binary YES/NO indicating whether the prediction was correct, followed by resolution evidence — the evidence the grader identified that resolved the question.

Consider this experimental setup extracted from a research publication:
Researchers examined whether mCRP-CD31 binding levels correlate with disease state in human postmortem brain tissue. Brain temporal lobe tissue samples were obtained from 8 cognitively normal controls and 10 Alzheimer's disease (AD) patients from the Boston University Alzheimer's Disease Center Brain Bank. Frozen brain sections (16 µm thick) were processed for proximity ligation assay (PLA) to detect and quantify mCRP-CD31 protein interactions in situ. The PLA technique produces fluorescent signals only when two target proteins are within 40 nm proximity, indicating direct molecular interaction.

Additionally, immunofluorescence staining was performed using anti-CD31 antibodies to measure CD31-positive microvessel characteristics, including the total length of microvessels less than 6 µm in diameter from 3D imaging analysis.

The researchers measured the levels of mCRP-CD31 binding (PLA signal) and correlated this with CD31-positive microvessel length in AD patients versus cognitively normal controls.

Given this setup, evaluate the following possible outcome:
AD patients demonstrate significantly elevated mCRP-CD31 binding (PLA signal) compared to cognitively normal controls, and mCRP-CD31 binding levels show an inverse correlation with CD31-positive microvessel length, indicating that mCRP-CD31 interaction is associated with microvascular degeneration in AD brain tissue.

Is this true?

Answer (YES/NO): NO